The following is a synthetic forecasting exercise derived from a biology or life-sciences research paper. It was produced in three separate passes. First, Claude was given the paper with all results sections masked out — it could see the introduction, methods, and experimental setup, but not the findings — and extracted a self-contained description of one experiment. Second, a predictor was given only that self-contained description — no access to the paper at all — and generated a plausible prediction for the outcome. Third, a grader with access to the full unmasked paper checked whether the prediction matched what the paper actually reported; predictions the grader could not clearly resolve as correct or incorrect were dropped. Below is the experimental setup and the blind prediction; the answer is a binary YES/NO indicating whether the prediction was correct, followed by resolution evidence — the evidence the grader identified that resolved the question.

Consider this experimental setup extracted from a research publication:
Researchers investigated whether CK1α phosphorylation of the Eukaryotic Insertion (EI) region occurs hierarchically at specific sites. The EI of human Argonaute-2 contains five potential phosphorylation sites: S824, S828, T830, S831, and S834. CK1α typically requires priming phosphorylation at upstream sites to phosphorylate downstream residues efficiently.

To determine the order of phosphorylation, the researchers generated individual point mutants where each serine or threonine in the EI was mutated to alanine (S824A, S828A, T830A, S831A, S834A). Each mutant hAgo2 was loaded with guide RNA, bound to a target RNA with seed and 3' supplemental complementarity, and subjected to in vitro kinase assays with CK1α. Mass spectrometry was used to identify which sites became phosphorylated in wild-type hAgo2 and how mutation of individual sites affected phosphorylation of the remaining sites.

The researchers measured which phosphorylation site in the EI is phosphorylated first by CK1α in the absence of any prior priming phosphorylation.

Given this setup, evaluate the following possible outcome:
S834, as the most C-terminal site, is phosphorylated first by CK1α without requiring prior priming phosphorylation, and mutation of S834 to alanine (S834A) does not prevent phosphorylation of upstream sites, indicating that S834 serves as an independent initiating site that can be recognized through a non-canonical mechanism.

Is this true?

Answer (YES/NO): NO